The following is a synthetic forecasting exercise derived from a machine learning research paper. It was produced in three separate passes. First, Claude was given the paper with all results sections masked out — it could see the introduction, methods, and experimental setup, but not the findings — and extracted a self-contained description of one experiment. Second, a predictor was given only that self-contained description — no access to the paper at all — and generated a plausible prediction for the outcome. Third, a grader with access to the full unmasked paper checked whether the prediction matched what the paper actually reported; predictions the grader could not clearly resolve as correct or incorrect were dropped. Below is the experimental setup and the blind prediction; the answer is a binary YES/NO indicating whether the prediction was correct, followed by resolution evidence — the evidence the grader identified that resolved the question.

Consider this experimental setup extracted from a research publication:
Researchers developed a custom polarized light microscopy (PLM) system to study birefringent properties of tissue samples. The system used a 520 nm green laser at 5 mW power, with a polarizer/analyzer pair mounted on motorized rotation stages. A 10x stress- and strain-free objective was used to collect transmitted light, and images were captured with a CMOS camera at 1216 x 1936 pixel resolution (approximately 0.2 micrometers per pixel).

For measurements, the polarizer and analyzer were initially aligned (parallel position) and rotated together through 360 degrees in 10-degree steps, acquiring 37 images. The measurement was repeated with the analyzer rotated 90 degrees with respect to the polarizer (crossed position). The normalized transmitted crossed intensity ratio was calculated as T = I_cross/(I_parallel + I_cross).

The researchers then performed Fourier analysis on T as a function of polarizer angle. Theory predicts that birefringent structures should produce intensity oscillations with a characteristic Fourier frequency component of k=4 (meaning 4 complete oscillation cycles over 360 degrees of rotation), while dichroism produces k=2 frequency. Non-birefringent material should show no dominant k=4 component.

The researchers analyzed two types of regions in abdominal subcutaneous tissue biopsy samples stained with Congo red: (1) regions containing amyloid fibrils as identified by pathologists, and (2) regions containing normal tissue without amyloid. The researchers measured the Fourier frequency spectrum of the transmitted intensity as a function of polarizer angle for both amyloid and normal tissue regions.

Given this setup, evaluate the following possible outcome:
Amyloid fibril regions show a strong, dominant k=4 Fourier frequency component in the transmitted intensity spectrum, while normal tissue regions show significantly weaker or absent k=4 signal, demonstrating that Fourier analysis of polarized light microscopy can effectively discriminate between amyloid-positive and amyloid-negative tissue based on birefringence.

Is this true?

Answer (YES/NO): YES